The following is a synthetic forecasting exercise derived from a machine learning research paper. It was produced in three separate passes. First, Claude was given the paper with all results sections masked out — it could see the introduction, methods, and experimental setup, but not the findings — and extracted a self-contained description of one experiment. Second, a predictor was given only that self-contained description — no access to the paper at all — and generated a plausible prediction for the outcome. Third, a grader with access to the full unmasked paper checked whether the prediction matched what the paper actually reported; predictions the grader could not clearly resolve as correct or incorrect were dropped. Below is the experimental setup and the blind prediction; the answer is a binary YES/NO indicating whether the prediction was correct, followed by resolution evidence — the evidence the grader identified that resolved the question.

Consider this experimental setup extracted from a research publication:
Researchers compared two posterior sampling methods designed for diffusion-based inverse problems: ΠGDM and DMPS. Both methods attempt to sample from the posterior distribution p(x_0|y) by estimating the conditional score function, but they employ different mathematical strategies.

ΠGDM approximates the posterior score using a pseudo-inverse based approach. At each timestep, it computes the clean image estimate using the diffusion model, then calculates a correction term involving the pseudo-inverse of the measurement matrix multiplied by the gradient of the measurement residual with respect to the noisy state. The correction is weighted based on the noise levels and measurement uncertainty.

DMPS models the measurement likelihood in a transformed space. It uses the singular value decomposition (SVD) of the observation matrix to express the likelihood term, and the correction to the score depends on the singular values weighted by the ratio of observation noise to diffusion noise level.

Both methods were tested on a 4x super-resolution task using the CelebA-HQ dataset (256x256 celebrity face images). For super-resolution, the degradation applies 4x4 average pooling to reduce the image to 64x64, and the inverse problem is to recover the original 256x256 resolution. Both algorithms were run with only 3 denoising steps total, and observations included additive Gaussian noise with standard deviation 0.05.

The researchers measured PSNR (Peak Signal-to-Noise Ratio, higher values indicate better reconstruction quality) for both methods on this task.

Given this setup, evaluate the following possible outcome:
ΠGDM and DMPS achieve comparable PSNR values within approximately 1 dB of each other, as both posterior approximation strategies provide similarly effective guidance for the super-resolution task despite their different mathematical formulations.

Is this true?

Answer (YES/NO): NO